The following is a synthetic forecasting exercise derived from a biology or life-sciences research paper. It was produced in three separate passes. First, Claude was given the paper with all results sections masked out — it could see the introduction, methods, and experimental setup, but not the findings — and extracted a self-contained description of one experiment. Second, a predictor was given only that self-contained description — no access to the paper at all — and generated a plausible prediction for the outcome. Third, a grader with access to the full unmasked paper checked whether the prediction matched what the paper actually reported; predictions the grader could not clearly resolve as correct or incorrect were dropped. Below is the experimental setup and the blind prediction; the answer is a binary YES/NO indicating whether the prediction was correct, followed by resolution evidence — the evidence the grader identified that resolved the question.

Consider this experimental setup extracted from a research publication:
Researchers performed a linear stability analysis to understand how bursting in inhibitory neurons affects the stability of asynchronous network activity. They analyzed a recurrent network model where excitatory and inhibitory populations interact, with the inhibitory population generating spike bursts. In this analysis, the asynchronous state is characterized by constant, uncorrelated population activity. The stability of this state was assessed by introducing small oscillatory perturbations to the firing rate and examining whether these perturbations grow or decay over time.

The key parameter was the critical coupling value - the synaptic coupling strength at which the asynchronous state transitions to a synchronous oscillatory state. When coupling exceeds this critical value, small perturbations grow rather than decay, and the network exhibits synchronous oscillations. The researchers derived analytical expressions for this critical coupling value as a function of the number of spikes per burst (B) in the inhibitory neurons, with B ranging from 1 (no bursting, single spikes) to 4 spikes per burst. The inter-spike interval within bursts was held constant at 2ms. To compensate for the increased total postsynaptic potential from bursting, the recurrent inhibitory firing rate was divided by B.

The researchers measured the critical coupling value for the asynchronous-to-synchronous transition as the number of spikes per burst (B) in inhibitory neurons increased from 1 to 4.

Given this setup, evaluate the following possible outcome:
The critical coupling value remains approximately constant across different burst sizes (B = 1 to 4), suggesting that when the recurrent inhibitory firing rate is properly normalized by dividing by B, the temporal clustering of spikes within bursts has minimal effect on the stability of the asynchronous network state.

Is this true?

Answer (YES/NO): NO